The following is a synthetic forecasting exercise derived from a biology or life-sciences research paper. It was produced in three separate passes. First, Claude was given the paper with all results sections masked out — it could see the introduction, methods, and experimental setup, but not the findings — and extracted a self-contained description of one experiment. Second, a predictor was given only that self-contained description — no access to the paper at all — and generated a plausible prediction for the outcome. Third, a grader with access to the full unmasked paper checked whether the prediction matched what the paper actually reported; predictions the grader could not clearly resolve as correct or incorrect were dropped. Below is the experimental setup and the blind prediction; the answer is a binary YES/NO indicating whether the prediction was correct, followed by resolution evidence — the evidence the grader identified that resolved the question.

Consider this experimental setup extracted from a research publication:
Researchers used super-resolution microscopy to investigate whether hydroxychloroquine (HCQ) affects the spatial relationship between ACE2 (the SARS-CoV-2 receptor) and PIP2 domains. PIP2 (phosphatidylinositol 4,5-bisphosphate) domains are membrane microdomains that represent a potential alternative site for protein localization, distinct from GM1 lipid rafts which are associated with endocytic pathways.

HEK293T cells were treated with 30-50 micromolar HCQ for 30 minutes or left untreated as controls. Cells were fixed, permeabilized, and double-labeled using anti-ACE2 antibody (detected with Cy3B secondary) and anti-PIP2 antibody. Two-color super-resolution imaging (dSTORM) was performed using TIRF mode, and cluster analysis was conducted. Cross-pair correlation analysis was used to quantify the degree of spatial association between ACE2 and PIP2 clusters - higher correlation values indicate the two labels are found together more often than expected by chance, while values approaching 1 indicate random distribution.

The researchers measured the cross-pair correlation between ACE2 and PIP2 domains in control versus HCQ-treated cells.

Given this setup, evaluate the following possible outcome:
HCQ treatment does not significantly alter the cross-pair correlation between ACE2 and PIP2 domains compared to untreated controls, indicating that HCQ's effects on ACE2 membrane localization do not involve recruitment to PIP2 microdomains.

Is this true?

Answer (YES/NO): NO